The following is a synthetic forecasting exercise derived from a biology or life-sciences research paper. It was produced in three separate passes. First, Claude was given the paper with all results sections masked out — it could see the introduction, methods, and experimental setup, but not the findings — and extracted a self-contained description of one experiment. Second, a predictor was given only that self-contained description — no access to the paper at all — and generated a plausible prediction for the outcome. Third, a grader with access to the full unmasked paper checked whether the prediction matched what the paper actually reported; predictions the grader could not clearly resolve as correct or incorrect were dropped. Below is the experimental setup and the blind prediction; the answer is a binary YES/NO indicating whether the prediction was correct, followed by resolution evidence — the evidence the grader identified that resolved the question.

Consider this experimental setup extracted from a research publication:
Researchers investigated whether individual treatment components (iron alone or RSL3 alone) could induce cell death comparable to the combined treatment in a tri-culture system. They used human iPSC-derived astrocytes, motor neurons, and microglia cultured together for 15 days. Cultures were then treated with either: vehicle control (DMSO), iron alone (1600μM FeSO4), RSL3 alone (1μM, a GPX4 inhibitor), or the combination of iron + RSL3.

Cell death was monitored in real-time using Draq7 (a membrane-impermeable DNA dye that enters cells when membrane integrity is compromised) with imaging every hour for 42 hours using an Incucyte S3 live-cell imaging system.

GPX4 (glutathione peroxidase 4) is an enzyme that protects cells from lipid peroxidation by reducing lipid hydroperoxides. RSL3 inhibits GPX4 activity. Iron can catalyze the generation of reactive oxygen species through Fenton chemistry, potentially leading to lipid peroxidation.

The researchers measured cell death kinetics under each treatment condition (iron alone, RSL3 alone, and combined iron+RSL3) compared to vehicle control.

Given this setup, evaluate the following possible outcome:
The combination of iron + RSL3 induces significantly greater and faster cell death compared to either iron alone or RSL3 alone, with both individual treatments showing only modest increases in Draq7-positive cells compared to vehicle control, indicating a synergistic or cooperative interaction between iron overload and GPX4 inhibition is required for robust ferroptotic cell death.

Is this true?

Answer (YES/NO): NO